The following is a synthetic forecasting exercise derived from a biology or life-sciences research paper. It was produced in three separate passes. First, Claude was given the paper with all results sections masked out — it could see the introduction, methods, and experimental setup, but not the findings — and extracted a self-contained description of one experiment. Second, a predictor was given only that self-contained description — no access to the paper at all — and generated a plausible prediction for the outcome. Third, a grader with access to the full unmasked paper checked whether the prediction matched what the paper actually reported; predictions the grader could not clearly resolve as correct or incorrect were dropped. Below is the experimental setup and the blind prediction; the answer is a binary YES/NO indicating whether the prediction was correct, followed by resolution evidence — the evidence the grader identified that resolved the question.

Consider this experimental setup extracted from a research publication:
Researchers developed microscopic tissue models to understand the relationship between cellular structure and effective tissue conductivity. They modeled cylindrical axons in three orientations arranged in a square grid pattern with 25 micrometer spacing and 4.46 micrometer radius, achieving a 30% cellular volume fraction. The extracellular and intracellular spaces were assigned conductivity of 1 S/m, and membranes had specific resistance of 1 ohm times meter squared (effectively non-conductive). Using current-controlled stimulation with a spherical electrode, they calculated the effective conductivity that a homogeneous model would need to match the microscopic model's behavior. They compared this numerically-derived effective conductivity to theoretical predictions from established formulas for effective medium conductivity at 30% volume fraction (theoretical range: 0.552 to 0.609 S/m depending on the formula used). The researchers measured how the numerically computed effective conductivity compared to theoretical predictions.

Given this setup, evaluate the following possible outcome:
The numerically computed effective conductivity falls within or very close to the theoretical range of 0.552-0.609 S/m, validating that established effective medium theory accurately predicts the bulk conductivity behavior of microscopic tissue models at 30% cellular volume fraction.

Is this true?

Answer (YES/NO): YES